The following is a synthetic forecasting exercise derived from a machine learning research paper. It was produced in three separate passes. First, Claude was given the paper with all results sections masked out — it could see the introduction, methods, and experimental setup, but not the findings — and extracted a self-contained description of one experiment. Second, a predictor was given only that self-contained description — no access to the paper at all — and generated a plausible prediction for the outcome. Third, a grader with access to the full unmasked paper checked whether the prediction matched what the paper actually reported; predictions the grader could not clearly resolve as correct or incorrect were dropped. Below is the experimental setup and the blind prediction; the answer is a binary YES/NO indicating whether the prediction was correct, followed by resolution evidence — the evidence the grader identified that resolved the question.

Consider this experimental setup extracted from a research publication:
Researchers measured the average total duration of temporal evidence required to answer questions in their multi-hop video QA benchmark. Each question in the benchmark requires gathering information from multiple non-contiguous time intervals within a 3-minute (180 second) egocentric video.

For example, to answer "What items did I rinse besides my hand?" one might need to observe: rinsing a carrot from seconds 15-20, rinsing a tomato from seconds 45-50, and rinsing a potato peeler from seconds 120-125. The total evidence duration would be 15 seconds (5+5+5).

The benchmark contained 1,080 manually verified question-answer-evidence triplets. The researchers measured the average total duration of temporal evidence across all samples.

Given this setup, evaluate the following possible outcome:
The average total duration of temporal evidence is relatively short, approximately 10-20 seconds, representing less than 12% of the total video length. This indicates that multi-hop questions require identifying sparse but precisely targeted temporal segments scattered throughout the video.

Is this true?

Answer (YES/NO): YES